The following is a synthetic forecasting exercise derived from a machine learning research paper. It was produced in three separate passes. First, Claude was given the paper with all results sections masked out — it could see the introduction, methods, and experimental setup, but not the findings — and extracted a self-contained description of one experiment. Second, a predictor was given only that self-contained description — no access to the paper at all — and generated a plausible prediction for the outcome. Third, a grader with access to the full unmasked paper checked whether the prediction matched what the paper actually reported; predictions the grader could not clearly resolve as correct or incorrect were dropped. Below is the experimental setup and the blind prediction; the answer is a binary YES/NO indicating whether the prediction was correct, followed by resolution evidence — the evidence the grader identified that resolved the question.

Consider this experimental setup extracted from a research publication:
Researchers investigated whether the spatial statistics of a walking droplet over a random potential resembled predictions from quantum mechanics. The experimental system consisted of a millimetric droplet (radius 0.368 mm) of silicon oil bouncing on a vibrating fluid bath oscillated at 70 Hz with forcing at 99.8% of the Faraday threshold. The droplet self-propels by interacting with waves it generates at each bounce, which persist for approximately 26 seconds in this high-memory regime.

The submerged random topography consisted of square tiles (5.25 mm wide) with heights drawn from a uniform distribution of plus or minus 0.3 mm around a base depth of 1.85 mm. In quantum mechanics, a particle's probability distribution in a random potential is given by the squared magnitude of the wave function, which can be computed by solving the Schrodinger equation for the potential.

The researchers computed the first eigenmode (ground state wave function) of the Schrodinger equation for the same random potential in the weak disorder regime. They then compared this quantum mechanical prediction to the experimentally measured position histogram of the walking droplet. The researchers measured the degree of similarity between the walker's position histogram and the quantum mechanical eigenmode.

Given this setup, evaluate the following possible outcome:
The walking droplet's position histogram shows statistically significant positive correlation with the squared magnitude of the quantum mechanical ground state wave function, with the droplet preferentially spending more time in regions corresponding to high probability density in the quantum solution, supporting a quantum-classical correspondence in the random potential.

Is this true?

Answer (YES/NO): YES